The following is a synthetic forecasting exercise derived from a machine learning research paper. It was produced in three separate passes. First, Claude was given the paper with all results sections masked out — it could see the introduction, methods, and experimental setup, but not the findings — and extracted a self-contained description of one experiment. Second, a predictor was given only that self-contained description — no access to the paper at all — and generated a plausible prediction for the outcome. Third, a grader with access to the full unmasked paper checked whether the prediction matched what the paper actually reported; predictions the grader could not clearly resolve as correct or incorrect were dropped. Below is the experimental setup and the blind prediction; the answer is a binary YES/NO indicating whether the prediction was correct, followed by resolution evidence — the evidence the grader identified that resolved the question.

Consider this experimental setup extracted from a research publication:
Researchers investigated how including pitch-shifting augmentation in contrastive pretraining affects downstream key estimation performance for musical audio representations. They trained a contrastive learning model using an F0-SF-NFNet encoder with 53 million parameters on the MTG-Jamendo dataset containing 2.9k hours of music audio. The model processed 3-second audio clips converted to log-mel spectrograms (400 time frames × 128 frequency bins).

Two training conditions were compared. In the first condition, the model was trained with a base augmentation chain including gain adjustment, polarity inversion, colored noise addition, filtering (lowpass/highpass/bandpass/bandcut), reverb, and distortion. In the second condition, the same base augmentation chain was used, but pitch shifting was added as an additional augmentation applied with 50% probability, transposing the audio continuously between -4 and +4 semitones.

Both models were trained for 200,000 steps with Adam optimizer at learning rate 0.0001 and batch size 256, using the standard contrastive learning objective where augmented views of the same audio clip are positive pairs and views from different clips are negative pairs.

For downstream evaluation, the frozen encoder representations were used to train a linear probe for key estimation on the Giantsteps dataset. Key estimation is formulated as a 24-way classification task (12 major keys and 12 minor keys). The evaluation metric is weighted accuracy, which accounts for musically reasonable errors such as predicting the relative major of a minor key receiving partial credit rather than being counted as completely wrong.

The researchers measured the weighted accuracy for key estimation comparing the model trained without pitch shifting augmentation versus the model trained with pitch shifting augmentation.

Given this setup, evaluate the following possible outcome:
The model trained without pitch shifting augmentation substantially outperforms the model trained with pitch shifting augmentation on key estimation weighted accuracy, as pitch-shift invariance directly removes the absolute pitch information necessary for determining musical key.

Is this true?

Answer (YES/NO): YES